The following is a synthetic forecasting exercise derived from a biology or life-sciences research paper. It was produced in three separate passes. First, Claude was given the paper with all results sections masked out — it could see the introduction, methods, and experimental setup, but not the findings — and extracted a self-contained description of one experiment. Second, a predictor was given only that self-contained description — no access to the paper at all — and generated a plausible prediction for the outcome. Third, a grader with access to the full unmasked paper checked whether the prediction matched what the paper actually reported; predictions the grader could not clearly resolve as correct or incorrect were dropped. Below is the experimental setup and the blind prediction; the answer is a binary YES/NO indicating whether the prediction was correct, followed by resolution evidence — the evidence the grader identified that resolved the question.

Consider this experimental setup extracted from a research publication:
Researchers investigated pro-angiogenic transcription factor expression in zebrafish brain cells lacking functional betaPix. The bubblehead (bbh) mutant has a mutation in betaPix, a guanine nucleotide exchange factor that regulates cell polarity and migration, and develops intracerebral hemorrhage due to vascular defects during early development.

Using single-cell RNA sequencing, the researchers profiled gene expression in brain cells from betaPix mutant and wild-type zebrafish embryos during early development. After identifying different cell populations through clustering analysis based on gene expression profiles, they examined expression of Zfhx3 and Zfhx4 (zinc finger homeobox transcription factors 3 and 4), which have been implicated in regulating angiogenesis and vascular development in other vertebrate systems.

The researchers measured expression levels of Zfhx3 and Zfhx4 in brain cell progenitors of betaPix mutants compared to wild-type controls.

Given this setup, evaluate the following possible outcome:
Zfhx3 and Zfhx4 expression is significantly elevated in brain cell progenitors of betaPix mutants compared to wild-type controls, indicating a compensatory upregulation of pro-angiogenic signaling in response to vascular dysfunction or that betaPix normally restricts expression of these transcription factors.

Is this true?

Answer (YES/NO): NO